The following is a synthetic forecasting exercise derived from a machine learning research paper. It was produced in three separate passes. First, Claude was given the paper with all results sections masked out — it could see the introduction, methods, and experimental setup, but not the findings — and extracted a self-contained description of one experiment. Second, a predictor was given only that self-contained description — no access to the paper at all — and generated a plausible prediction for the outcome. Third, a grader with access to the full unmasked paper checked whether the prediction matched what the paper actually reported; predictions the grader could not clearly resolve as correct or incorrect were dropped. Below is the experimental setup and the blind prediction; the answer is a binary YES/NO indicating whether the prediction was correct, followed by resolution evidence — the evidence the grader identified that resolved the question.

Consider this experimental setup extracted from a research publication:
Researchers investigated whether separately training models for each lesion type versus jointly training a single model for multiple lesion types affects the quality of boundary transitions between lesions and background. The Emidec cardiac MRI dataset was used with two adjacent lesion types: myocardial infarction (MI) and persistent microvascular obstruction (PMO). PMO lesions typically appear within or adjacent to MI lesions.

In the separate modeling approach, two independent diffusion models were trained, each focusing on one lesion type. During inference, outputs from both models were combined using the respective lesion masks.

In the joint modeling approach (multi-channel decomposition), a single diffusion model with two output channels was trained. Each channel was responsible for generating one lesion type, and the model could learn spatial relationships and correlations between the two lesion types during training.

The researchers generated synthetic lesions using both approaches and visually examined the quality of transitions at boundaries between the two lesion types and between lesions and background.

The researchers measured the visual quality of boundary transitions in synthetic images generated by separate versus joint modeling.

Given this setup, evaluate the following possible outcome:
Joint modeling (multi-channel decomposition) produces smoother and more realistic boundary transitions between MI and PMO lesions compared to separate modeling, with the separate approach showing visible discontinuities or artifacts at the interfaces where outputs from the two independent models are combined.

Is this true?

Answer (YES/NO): YES